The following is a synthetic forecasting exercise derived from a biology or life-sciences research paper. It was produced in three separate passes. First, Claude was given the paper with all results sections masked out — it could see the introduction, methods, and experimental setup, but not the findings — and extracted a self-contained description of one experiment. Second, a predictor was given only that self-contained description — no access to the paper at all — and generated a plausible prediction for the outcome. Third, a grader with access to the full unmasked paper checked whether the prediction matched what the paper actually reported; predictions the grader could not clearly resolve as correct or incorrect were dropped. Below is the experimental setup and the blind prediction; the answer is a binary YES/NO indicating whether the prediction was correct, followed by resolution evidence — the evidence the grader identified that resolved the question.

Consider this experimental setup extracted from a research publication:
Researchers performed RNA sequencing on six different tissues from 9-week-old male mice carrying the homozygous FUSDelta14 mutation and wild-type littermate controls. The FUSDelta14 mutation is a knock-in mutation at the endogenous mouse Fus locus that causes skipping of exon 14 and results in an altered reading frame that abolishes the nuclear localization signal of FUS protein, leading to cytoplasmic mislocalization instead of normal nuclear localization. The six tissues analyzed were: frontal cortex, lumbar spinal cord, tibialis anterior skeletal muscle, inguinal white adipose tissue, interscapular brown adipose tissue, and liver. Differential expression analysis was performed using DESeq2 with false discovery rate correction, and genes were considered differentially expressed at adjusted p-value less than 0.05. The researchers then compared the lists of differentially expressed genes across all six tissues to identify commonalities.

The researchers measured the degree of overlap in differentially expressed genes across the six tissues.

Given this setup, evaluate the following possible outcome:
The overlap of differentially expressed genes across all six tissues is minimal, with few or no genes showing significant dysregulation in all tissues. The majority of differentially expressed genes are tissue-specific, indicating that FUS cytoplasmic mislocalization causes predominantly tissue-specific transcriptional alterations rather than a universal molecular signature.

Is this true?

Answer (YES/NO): YES